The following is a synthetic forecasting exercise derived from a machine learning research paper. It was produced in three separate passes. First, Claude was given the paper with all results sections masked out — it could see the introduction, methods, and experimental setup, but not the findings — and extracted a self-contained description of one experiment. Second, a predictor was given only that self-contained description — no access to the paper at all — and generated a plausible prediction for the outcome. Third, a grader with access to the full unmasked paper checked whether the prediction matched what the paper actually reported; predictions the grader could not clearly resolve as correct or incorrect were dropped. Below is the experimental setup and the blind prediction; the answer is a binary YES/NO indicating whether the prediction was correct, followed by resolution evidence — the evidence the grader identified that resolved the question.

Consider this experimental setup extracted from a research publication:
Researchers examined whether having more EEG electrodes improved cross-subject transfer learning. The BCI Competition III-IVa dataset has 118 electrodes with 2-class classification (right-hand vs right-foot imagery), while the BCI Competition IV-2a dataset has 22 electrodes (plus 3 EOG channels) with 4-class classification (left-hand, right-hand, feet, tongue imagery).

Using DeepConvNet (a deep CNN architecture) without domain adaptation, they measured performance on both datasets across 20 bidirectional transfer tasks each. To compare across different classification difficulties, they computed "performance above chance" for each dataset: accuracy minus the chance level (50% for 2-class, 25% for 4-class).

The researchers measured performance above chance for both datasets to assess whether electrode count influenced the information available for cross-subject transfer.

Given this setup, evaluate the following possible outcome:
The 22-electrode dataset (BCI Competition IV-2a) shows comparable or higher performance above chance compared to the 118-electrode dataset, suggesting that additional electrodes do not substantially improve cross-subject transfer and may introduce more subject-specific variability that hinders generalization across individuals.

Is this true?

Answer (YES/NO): YES